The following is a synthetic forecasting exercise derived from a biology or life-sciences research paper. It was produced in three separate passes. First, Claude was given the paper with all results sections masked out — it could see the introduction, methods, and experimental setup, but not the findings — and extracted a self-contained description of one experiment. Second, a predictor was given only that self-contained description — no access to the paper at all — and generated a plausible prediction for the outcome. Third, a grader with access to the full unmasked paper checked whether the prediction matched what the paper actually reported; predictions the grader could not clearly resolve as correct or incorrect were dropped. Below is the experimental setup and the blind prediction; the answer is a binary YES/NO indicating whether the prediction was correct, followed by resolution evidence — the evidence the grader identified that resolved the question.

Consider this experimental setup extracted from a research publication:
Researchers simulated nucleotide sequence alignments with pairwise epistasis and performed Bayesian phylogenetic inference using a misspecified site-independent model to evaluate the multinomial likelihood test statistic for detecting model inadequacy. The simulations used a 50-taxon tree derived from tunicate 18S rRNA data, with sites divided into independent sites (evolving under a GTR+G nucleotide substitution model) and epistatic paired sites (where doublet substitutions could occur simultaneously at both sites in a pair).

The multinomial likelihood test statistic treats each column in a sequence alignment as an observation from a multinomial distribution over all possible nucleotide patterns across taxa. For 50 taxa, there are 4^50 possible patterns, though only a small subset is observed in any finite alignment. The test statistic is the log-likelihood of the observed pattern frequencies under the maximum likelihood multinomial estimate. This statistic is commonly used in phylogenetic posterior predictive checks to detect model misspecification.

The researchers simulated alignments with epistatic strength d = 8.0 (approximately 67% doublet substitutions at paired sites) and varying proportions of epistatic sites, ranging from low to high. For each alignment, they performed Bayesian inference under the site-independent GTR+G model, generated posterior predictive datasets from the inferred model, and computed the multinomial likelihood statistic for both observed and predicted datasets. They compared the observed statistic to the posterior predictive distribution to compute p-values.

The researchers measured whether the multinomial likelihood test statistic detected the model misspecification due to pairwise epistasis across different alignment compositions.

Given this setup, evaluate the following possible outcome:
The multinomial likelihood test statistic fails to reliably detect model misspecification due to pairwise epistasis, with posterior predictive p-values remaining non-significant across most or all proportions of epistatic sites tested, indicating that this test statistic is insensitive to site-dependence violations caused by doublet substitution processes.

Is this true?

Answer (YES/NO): YES